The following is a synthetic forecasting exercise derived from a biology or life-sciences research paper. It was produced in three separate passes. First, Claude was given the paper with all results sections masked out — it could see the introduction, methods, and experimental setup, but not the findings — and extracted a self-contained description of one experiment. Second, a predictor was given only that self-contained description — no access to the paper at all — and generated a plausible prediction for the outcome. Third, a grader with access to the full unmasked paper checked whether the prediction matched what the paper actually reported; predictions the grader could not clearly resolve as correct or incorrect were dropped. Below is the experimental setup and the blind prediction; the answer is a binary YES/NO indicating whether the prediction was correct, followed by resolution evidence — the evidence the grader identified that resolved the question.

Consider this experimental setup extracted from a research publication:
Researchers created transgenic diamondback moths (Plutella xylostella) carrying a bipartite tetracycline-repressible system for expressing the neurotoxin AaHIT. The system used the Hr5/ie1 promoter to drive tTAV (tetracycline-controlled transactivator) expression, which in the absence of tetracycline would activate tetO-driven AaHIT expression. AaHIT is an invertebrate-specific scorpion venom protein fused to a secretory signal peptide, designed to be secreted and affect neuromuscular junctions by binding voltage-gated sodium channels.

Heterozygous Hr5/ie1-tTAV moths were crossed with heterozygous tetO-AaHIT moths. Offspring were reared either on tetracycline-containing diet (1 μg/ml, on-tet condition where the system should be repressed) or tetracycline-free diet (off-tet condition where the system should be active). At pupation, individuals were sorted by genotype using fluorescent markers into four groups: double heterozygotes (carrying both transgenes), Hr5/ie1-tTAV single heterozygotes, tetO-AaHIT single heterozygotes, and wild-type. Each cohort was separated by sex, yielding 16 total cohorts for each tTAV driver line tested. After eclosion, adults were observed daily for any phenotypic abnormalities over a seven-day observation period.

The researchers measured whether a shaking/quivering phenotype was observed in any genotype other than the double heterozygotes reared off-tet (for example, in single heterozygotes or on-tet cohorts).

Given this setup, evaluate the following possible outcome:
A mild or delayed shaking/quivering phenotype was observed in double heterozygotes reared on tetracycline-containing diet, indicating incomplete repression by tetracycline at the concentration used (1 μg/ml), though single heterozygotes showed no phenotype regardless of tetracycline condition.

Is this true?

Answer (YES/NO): NO